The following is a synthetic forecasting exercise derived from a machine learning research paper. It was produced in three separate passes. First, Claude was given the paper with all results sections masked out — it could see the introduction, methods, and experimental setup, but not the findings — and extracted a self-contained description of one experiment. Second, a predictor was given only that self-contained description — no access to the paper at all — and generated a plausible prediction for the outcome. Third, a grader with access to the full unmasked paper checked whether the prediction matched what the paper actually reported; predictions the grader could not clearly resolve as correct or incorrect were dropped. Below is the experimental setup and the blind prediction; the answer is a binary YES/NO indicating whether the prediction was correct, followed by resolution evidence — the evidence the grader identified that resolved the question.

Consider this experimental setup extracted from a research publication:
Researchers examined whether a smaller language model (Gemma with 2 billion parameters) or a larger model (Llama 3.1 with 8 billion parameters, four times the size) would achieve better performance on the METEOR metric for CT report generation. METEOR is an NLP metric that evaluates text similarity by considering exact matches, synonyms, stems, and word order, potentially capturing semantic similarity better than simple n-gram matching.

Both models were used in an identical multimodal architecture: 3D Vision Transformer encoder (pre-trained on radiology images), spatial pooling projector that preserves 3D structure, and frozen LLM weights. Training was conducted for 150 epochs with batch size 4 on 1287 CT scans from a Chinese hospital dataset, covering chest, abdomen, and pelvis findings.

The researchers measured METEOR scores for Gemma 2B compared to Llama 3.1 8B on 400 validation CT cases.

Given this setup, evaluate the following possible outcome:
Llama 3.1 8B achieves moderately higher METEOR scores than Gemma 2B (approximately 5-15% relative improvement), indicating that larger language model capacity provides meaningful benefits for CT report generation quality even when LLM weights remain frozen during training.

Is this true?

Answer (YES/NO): NO